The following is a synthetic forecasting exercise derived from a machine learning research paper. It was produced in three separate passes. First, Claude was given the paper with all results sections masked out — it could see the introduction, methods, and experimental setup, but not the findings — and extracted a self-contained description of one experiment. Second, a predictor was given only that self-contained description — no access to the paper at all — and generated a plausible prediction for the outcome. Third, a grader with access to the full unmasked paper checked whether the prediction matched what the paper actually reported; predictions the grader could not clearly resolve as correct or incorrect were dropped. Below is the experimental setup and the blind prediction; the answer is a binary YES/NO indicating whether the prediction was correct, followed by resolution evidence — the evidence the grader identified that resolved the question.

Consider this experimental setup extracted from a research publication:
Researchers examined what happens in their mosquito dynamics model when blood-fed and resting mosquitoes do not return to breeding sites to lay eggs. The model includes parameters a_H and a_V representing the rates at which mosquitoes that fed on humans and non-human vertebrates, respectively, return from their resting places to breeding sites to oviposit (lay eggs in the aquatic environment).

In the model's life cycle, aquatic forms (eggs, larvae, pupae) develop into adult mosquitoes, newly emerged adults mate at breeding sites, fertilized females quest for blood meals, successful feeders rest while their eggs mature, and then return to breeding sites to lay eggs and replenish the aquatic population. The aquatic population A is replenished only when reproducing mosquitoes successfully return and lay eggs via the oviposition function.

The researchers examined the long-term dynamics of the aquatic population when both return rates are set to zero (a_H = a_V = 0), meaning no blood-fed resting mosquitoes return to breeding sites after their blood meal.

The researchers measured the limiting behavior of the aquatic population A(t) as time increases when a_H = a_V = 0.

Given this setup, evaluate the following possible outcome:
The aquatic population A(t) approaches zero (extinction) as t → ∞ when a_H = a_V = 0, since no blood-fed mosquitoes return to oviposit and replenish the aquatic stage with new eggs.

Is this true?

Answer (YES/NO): YES